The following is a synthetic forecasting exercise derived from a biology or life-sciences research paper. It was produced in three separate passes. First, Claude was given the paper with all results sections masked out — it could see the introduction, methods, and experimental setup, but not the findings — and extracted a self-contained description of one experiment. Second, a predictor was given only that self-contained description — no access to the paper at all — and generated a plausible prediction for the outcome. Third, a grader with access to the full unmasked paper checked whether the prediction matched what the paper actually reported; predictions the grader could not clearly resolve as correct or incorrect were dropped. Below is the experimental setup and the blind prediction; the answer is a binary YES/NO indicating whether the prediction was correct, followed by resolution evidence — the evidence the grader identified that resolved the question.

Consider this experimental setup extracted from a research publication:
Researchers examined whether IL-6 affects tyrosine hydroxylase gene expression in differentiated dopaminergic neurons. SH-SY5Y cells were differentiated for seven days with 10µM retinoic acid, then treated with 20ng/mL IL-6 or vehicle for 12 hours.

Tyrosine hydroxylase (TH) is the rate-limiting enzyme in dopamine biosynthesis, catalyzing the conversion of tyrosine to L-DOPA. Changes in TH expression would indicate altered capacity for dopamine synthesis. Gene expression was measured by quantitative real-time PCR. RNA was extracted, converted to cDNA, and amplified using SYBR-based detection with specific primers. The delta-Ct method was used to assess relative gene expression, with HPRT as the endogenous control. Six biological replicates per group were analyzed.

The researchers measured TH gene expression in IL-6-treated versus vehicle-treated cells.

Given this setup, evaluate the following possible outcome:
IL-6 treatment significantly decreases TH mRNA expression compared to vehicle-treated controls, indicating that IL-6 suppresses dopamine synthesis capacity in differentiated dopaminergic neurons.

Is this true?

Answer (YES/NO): NO